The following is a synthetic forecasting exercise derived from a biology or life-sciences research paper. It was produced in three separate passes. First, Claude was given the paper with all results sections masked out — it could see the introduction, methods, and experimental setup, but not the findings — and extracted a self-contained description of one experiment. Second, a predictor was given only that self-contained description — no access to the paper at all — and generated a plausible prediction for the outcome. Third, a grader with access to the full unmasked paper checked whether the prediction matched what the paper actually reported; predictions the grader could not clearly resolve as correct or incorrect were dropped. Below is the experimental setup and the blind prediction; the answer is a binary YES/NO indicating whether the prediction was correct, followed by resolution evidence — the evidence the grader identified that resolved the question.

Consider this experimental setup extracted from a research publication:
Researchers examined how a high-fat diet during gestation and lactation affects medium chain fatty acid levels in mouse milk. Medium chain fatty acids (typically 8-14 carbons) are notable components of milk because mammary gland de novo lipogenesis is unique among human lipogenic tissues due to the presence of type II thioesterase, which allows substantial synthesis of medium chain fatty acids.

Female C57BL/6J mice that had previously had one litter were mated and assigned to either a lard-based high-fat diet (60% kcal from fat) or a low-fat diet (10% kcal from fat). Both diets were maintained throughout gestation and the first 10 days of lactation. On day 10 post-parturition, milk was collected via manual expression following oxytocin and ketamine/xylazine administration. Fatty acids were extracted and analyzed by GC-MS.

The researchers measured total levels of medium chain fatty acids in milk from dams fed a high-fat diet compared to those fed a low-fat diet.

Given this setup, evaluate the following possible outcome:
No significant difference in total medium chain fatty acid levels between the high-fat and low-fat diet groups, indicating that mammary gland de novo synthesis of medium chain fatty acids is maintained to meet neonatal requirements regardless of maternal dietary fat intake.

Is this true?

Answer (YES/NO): NO